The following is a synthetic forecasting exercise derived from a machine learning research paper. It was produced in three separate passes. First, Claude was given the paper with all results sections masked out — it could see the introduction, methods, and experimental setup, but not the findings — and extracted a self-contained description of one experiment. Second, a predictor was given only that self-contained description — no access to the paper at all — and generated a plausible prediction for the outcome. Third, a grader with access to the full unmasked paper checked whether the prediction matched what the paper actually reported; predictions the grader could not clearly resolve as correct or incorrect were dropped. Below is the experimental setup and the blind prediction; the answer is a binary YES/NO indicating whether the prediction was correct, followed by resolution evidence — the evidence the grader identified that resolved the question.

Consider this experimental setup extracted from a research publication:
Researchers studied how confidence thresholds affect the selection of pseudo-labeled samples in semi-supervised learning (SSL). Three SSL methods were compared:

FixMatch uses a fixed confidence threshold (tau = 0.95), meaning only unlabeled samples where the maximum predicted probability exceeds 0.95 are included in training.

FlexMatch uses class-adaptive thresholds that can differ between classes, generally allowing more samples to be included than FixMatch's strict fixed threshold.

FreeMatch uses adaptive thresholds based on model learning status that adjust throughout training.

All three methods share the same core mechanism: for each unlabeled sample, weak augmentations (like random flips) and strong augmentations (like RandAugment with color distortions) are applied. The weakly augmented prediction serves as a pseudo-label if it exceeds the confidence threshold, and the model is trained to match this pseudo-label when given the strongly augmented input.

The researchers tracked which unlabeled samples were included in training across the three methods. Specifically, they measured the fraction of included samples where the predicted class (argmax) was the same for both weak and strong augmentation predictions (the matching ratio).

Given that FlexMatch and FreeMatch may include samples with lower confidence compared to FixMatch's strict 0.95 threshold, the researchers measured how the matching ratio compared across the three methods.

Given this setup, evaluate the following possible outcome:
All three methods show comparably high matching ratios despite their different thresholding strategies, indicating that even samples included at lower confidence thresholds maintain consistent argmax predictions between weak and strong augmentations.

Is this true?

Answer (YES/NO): YES